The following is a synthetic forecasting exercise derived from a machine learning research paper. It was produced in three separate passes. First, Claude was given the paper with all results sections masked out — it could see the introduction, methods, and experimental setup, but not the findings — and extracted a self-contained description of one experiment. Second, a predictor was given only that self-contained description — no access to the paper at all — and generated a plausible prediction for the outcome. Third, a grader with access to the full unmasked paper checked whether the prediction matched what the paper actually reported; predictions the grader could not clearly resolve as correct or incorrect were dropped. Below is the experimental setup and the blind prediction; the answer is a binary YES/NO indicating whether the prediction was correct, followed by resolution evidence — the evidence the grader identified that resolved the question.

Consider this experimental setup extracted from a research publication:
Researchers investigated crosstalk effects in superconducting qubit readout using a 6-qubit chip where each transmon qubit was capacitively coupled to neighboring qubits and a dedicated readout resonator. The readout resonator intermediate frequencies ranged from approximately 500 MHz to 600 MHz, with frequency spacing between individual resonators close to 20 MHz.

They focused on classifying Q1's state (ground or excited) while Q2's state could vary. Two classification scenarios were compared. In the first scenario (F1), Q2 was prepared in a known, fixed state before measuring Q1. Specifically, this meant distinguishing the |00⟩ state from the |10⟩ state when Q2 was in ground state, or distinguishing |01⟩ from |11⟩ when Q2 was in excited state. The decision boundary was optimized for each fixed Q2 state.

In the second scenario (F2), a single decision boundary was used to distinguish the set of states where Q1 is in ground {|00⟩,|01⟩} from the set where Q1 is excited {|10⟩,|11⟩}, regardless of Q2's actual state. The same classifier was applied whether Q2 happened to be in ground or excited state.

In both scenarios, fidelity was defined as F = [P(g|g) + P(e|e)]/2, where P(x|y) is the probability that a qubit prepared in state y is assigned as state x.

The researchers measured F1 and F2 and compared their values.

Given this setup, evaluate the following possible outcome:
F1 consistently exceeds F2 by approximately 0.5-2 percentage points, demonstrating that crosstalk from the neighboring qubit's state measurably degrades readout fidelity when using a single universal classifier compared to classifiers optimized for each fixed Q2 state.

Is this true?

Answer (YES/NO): YES